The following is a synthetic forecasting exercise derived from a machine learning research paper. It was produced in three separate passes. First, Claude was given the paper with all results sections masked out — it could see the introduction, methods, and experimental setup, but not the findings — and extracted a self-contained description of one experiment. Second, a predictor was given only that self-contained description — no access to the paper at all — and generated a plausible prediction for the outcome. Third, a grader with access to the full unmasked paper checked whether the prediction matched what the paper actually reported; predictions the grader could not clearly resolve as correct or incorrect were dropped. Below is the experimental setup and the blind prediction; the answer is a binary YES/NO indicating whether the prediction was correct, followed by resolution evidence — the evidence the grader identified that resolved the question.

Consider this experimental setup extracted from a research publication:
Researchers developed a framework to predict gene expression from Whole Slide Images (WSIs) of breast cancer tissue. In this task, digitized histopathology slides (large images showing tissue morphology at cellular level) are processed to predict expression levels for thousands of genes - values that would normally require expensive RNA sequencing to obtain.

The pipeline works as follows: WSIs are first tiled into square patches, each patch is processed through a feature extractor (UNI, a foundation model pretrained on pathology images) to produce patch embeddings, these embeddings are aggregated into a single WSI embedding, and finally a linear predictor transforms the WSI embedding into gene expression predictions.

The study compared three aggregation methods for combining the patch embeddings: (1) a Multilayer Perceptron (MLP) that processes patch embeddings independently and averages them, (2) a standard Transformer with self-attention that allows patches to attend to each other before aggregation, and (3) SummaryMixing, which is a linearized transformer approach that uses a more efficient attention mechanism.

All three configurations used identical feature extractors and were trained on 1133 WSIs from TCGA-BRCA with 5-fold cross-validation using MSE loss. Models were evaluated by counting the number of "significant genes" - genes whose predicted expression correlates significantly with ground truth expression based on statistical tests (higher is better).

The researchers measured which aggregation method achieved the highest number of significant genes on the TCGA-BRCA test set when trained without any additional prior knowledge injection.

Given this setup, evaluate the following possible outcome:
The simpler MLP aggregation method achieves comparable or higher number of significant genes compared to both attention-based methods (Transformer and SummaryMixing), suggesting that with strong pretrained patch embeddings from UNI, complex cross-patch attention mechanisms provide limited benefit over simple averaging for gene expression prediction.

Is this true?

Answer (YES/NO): NO